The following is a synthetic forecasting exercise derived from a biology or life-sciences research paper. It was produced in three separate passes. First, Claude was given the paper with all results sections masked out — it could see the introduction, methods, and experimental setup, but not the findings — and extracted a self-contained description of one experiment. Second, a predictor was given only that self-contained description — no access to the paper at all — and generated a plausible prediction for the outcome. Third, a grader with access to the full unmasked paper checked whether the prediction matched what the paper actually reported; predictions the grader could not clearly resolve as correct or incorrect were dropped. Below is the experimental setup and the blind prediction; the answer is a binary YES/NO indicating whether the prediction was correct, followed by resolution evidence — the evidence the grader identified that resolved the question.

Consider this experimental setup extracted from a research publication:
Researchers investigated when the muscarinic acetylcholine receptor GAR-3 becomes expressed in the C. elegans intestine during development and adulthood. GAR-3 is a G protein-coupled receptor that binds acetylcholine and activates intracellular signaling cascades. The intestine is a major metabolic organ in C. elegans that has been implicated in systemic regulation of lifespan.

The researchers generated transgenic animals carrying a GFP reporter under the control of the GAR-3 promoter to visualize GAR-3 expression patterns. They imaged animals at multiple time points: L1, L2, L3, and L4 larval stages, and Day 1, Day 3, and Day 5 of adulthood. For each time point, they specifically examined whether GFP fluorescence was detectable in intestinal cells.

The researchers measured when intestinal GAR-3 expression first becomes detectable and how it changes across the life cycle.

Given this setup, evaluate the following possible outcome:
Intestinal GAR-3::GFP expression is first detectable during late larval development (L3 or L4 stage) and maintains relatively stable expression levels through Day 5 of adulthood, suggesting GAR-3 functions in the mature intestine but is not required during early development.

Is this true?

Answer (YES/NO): NO